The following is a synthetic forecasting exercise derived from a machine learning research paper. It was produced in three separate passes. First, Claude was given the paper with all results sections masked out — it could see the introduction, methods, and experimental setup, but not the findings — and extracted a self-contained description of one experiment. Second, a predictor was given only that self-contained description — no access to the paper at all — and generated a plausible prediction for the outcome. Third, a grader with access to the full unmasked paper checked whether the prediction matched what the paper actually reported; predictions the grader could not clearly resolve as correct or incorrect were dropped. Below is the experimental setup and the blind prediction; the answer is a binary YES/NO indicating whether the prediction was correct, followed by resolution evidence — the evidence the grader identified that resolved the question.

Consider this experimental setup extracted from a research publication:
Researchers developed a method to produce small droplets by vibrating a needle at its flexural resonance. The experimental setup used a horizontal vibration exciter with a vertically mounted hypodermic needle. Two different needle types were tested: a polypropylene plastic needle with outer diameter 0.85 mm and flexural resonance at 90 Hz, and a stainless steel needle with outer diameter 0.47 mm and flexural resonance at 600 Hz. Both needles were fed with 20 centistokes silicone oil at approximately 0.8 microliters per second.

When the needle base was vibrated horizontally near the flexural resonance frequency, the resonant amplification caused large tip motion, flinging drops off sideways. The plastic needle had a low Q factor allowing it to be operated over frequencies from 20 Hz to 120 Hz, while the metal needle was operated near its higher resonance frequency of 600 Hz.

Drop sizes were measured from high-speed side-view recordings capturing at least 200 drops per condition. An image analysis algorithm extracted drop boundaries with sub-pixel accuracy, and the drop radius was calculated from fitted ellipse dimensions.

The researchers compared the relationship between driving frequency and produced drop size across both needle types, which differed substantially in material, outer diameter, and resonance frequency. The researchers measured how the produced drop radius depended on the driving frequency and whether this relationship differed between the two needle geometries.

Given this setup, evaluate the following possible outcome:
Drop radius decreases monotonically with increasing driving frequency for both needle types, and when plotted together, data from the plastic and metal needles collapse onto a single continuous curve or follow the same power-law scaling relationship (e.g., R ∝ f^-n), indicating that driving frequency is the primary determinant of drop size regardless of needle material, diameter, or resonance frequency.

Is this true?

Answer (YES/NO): YES